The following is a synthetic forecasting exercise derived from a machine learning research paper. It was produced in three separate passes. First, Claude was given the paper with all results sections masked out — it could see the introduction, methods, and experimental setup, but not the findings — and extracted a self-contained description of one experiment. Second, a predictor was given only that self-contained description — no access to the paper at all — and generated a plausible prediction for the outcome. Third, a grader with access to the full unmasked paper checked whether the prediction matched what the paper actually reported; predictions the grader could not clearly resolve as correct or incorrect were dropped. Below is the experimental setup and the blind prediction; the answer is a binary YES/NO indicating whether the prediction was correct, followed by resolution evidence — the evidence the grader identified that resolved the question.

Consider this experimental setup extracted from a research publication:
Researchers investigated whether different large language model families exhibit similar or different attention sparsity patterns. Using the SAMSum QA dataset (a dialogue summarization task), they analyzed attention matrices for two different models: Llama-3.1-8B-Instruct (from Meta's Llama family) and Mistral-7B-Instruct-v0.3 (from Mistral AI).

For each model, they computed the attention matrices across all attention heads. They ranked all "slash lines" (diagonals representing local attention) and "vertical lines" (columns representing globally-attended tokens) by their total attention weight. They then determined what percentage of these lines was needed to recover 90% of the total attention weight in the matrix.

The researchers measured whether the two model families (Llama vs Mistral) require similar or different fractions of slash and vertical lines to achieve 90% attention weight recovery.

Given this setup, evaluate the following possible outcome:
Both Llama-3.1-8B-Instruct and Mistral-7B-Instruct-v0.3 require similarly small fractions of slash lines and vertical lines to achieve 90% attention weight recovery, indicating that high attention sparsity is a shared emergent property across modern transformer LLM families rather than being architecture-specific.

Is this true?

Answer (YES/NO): YES